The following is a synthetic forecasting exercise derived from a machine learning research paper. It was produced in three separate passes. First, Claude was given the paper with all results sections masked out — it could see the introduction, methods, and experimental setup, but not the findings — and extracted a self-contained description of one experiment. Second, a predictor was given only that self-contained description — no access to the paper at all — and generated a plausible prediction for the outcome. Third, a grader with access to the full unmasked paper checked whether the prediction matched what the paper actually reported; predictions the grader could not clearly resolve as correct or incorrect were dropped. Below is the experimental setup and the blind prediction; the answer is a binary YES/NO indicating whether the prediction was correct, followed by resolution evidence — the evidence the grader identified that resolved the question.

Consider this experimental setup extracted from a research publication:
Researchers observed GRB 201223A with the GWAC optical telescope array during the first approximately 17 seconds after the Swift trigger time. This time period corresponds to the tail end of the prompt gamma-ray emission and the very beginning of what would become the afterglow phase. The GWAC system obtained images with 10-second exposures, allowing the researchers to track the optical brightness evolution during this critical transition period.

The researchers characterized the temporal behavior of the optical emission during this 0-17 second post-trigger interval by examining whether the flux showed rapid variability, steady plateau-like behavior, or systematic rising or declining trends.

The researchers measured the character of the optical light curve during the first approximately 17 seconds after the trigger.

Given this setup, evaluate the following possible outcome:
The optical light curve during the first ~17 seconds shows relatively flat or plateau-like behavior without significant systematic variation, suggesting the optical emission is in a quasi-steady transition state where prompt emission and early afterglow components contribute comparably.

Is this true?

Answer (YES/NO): YES